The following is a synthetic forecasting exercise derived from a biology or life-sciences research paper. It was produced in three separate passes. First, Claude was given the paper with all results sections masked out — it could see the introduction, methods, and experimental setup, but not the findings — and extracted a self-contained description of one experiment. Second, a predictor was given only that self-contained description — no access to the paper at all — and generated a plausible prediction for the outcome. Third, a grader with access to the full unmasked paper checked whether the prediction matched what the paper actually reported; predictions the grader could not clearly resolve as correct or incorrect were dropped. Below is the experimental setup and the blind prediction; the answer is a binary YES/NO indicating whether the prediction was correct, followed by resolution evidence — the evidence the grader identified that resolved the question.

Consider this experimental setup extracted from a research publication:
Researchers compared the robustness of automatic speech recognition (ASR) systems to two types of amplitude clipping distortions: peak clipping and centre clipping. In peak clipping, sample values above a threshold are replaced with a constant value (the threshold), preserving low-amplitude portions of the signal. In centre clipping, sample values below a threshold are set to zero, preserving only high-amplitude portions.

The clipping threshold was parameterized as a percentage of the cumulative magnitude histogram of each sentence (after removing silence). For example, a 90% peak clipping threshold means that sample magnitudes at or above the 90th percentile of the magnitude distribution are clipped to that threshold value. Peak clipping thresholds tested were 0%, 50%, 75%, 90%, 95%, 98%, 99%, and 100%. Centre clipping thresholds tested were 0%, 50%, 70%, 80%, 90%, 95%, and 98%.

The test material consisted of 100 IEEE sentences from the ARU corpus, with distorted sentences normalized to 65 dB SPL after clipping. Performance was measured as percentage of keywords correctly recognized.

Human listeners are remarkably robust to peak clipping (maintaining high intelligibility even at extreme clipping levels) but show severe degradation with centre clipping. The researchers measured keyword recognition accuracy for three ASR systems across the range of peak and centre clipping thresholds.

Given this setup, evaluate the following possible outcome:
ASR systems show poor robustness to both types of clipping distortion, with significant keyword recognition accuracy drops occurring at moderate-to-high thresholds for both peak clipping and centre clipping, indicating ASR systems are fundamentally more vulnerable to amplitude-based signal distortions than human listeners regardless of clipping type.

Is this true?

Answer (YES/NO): NO